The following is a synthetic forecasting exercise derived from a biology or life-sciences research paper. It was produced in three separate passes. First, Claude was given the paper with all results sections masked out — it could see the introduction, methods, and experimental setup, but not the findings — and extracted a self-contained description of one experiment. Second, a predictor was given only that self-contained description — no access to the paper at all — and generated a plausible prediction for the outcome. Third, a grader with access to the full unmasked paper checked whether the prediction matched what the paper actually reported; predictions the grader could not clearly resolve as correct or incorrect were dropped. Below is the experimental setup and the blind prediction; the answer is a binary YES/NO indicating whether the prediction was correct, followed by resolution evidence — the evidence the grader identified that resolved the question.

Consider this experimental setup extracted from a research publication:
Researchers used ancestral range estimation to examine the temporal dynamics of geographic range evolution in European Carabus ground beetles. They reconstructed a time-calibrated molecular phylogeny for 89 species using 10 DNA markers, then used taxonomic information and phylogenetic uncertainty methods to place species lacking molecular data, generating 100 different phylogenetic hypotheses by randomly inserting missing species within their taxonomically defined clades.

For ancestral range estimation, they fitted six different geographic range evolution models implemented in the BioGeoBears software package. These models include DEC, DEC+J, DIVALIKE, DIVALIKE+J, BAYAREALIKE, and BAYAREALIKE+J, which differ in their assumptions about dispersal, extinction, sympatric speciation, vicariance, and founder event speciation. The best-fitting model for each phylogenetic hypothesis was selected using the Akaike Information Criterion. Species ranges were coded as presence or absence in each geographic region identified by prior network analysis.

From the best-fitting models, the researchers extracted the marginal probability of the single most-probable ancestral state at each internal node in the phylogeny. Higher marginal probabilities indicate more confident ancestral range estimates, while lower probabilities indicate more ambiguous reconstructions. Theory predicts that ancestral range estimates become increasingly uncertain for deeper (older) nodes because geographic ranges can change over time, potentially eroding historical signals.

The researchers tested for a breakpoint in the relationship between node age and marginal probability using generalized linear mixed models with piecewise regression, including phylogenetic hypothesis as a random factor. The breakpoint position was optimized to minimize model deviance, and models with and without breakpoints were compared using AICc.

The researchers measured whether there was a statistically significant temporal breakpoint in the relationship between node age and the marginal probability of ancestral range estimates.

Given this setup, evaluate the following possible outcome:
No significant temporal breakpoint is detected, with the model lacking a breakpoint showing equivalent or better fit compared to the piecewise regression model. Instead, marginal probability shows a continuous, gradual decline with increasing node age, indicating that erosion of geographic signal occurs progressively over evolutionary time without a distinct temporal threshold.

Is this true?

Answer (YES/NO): NO